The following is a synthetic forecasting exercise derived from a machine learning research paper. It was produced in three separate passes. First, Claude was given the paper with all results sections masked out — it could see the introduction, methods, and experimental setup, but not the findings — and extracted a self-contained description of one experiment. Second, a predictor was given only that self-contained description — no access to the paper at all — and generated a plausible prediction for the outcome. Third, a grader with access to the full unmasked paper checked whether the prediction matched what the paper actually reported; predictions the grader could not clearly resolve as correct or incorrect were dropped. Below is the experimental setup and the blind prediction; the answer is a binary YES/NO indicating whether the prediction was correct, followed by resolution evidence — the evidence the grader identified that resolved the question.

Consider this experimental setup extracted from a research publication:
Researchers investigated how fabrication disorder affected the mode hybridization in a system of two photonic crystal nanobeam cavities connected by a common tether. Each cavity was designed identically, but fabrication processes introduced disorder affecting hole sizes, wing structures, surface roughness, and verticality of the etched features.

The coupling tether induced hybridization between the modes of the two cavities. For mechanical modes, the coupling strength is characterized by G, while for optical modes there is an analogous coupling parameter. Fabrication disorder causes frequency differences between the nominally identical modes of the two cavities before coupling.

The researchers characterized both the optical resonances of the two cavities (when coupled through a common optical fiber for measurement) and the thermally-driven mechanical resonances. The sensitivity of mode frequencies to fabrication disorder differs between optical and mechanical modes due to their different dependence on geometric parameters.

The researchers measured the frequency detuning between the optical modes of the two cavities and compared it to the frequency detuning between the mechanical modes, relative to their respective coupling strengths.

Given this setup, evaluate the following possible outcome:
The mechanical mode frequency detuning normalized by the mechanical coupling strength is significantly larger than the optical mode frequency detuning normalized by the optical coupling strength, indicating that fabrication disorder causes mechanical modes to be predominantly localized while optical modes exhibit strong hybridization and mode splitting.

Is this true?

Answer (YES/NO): NO